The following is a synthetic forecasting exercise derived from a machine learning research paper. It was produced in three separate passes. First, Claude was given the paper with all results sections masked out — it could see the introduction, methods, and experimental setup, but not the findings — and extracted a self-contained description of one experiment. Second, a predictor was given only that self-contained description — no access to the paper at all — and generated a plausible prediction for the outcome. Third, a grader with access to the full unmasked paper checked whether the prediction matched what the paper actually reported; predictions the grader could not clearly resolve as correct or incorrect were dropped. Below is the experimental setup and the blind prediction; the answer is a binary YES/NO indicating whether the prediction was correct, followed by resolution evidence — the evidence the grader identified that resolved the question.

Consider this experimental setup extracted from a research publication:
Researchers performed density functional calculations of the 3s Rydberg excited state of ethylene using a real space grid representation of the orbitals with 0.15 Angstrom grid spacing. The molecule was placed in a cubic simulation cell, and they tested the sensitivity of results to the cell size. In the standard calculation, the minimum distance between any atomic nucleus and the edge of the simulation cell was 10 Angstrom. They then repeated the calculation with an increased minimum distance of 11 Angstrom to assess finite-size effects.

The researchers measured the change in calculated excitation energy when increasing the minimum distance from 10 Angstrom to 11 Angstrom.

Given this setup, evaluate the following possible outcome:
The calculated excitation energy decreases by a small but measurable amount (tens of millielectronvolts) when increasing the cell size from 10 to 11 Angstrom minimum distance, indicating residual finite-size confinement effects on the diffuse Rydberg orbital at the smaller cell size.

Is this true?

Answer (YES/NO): NO